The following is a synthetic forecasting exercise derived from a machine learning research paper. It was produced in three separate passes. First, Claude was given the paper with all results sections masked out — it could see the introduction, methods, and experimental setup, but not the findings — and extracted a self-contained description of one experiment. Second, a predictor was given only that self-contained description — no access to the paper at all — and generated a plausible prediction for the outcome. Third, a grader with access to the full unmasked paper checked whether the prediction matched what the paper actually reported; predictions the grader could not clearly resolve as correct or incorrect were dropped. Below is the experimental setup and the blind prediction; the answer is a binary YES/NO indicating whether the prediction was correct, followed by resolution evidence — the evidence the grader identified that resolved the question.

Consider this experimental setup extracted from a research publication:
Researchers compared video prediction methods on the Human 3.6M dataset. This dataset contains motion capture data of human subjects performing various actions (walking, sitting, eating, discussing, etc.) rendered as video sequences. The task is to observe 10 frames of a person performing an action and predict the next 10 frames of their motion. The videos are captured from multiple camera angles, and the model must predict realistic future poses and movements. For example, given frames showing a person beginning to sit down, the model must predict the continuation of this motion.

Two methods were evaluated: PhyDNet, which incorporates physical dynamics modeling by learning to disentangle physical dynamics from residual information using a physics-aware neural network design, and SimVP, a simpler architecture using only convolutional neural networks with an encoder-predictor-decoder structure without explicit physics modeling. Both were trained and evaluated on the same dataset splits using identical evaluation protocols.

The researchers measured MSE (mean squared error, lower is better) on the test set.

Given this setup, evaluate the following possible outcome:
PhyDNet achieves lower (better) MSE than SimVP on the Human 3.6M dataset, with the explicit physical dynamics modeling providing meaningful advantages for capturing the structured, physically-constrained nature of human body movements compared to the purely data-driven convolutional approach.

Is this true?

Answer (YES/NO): NO